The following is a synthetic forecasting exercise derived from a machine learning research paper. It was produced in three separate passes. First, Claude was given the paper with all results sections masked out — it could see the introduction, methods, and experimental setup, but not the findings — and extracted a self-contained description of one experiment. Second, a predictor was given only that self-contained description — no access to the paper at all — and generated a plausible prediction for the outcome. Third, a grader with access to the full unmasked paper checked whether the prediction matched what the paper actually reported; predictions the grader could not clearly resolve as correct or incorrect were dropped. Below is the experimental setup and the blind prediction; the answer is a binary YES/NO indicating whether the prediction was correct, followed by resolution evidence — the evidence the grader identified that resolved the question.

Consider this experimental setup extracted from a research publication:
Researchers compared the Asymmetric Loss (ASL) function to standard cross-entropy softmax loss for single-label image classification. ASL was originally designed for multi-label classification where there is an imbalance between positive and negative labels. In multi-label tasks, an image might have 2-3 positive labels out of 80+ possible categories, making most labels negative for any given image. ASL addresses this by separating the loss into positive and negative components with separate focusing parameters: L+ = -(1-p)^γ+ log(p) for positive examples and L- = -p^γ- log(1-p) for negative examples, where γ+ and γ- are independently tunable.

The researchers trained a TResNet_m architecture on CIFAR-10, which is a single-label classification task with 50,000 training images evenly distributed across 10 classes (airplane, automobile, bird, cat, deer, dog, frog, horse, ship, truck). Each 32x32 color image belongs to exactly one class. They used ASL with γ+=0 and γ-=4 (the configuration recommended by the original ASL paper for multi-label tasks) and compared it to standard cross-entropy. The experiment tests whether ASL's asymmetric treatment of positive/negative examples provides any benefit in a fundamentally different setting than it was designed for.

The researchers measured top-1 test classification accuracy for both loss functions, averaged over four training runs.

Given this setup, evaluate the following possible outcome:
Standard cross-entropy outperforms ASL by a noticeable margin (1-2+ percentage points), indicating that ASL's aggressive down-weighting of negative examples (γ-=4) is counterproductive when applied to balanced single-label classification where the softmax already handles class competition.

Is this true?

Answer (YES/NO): NO